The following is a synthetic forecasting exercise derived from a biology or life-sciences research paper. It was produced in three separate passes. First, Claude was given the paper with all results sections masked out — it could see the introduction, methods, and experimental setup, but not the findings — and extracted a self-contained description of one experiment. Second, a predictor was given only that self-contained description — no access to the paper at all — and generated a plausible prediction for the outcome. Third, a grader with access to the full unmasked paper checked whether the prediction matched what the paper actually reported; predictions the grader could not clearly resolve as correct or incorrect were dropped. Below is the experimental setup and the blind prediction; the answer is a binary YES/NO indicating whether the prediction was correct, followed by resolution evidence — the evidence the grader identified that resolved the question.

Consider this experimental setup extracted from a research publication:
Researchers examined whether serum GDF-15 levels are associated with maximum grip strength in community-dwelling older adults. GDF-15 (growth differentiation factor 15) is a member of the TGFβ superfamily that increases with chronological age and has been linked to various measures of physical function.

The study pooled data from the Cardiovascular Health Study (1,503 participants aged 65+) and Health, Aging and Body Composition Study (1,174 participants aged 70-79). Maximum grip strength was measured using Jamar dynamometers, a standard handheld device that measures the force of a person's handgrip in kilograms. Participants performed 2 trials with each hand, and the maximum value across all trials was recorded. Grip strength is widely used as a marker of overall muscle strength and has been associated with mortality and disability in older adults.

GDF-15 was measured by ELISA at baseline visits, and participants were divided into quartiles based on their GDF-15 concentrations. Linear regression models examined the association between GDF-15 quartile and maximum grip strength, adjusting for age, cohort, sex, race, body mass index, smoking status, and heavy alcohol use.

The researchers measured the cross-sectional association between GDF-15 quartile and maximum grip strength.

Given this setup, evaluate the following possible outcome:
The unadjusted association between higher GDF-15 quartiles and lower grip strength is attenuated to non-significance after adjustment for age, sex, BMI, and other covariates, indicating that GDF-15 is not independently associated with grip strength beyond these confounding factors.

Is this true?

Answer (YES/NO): NO